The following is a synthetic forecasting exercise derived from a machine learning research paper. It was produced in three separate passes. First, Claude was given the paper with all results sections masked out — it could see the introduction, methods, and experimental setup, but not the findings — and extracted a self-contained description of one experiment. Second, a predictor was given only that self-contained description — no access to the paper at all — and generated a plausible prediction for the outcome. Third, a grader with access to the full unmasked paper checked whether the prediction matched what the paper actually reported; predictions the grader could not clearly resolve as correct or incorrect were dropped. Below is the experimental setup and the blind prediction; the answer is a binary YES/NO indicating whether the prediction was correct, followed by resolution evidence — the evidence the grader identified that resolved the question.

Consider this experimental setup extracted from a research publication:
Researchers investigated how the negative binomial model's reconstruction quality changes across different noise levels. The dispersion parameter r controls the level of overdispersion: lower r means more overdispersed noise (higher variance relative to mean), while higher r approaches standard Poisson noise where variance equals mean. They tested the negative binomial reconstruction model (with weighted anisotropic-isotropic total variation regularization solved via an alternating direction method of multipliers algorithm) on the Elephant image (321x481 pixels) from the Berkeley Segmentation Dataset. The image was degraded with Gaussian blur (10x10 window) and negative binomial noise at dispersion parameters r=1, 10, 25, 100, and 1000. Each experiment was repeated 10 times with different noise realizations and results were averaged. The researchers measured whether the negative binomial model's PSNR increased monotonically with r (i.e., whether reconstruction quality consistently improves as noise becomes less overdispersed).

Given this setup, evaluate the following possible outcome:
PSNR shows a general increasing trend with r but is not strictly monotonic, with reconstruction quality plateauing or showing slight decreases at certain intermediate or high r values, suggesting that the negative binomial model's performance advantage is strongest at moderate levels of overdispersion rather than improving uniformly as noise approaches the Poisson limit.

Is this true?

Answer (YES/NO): NO